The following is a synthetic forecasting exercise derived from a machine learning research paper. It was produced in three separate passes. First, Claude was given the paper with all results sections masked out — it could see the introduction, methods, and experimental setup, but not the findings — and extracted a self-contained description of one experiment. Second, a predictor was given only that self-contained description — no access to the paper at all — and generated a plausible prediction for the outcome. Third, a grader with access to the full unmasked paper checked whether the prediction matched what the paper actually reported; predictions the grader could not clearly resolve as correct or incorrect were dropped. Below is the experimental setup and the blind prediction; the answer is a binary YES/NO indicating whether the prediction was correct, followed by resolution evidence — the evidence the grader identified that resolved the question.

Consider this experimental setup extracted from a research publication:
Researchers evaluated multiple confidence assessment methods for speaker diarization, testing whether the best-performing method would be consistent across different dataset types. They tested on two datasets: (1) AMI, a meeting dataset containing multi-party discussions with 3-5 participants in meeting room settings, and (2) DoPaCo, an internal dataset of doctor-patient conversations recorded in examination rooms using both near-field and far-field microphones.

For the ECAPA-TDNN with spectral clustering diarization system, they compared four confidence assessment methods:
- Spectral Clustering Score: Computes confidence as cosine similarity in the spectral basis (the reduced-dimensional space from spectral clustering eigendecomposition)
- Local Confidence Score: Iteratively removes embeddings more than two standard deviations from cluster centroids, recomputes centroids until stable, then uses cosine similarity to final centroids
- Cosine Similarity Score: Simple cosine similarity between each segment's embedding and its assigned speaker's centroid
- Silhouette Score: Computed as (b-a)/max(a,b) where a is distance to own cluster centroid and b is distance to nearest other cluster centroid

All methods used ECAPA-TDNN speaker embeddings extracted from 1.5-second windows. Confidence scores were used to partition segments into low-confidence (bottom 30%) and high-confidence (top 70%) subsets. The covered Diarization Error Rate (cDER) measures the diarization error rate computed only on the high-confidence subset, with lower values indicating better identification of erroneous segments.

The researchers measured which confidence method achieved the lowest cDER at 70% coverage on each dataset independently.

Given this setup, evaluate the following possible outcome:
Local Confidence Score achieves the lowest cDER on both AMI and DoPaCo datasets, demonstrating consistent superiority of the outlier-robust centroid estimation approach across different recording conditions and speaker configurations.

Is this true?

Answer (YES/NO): NO